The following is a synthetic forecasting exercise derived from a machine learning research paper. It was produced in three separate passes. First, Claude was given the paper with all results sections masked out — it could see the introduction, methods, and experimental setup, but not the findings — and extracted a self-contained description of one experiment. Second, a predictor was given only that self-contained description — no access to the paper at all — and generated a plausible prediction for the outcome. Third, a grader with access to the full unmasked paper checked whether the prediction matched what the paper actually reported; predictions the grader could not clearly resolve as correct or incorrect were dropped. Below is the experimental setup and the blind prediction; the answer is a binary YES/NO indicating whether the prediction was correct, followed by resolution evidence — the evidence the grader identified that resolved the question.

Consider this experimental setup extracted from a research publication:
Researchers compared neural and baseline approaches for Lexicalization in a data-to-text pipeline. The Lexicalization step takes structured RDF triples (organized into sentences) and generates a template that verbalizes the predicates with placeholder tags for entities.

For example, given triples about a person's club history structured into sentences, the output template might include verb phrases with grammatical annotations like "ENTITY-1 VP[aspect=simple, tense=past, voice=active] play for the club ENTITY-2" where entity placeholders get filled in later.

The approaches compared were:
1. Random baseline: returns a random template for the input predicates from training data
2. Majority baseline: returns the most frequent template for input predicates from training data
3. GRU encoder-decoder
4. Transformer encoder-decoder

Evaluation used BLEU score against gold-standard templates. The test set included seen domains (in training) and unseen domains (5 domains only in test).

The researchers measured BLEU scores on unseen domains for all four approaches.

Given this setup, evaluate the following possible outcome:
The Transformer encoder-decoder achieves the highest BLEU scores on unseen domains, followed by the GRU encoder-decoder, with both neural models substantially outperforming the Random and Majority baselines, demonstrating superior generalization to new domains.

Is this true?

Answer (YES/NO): NO